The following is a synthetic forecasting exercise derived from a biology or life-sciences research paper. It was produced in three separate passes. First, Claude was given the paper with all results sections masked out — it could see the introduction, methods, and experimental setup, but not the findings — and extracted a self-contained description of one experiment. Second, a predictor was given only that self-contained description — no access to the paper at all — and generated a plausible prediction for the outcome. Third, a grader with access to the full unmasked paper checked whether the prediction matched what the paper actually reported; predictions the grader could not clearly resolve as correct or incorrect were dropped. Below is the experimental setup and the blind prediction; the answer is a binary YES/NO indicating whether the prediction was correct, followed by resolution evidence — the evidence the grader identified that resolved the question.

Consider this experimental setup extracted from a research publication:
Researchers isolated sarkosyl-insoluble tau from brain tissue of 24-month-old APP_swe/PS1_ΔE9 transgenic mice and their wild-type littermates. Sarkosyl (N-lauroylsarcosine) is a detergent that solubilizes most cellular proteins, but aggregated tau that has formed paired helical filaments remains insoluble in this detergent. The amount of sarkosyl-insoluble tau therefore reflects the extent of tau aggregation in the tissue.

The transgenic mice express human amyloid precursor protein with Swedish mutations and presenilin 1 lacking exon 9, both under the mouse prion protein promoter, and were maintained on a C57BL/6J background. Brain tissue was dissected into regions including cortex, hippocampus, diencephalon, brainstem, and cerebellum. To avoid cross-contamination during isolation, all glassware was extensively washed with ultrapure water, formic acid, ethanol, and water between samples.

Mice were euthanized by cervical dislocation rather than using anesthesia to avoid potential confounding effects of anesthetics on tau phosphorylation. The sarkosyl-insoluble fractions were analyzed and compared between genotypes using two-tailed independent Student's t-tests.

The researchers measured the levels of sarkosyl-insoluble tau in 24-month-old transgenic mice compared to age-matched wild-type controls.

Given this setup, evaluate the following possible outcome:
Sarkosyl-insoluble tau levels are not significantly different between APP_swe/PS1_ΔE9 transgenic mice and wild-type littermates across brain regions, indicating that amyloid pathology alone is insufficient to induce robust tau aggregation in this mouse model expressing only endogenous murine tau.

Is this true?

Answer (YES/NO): NO